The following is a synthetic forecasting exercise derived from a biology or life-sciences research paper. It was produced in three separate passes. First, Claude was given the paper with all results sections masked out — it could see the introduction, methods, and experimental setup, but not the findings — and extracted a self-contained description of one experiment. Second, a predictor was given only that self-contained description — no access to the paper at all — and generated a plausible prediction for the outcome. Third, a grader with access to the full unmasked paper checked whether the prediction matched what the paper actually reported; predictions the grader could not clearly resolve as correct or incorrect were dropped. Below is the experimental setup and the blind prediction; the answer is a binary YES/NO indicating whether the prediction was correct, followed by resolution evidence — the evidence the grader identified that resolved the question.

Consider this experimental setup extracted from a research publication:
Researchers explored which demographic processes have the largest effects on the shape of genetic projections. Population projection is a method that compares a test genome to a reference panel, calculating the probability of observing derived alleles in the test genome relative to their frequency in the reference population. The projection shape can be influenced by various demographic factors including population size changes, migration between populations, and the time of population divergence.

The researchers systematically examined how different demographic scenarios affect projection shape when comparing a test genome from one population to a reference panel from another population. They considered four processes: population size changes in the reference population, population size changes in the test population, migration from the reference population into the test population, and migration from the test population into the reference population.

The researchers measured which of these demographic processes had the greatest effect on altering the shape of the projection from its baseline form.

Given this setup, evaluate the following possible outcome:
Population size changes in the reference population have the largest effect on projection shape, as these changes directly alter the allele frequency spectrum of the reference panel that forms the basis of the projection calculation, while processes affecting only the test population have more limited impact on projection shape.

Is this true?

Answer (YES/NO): NO